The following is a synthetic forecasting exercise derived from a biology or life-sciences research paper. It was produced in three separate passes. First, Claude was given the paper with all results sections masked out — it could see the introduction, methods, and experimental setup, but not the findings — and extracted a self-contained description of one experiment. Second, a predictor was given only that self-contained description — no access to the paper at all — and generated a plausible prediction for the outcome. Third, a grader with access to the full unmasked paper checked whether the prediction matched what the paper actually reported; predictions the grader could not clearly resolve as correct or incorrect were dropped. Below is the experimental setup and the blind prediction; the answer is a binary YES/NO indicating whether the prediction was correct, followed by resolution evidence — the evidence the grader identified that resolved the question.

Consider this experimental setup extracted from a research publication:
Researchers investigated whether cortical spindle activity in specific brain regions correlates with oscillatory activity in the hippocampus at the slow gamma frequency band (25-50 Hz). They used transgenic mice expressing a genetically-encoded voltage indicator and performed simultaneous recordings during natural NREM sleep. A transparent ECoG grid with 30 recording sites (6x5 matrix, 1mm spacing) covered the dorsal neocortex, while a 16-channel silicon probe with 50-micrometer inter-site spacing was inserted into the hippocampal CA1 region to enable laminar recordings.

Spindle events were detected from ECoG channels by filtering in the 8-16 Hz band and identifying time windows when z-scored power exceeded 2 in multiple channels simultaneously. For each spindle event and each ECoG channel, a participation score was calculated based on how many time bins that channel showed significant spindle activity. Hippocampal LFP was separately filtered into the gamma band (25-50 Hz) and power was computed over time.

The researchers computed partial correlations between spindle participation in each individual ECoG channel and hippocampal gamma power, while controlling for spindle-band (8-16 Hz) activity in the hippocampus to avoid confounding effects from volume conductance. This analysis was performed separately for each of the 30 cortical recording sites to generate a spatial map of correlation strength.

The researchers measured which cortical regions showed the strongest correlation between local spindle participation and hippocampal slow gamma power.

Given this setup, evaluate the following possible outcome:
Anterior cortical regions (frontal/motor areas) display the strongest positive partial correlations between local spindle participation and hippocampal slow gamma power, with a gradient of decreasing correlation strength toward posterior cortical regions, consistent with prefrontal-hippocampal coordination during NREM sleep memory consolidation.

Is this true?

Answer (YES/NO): NO